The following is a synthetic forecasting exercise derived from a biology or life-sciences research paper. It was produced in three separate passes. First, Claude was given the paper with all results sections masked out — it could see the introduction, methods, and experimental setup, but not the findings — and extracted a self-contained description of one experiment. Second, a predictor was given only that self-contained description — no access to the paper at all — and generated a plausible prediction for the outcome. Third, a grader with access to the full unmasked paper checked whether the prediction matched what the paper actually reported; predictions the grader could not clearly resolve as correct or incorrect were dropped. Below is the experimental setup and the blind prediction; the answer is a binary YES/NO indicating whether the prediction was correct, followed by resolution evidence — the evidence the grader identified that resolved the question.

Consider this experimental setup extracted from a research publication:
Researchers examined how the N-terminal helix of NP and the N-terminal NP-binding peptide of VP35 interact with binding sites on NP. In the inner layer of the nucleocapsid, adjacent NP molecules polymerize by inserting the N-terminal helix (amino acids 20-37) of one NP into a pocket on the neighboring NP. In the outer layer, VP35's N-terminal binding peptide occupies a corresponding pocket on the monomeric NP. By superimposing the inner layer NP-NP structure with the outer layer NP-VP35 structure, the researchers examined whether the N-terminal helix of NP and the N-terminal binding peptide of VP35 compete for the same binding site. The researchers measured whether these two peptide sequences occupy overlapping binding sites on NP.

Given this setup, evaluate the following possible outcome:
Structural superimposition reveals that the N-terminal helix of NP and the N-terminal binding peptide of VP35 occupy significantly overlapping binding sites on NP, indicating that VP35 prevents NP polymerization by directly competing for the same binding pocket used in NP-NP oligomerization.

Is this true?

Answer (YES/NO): YES